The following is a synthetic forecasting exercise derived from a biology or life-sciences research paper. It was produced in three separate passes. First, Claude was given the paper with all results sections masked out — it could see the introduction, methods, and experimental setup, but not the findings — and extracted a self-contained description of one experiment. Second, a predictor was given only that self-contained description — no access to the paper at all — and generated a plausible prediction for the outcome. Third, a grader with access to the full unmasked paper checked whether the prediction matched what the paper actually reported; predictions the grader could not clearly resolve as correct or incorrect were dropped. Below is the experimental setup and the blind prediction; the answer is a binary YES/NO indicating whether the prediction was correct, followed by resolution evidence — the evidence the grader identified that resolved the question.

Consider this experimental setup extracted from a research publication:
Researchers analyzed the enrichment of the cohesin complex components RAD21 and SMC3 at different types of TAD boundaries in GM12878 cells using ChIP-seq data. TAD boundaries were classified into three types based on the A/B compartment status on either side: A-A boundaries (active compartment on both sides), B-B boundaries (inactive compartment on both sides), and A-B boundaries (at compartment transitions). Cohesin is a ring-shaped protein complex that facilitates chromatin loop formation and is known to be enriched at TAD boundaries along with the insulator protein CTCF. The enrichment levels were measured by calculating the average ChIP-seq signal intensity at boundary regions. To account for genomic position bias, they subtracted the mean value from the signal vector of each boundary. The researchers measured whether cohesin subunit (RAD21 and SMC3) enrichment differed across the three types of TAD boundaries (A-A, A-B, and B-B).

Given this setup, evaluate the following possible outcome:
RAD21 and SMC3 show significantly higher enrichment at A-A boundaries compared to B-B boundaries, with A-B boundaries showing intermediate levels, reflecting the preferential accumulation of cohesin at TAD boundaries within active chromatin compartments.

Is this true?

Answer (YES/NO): NO